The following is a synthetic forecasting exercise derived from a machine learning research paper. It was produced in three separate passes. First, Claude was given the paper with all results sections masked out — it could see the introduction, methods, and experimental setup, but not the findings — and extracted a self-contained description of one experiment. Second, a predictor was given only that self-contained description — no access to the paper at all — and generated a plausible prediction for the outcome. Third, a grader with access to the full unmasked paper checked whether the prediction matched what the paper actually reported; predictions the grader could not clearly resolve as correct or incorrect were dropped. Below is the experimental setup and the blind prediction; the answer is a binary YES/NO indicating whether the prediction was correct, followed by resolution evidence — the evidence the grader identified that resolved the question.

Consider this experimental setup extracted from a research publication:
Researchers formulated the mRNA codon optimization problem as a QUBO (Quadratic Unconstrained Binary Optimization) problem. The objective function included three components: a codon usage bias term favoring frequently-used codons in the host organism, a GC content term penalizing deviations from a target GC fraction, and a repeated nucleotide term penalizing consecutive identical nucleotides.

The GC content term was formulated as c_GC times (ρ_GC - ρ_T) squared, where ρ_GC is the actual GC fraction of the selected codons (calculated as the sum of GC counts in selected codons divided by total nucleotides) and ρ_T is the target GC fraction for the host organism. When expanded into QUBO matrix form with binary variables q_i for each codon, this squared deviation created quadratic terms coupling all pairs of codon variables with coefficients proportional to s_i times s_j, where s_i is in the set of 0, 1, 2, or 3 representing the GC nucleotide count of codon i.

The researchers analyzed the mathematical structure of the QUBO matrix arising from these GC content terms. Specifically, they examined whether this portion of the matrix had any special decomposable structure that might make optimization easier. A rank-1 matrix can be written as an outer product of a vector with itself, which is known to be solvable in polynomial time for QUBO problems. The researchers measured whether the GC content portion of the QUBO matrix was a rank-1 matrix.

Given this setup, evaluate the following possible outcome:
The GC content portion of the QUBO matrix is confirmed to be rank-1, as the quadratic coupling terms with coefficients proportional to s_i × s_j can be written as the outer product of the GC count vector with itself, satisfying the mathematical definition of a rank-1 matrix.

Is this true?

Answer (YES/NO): YES